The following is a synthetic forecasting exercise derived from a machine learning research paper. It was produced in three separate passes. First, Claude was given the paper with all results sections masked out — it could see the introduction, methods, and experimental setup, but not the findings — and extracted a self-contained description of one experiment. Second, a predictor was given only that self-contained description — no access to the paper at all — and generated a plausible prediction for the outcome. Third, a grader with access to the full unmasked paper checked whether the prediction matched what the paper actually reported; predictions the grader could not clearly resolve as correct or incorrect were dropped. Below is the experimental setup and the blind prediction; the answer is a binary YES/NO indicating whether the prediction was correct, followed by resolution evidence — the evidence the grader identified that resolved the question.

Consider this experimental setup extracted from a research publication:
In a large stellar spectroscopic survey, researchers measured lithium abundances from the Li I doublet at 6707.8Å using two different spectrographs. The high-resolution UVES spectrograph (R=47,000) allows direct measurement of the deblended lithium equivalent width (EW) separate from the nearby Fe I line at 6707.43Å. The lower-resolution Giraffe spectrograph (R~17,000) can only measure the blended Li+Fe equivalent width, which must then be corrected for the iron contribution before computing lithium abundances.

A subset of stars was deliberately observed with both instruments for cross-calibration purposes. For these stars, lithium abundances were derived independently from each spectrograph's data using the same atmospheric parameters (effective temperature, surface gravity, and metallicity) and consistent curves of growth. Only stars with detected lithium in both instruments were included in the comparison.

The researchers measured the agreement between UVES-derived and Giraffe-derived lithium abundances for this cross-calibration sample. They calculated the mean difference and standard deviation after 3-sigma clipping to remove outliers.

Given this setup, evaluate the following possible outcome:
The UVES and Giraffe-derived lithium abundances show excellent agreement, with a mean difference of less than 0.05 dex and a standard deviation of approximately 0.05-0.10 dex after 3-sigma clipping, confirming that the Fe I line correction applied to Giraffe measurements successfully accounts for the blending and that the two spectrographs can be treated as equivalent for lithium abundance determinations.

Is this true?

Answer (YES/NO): NO